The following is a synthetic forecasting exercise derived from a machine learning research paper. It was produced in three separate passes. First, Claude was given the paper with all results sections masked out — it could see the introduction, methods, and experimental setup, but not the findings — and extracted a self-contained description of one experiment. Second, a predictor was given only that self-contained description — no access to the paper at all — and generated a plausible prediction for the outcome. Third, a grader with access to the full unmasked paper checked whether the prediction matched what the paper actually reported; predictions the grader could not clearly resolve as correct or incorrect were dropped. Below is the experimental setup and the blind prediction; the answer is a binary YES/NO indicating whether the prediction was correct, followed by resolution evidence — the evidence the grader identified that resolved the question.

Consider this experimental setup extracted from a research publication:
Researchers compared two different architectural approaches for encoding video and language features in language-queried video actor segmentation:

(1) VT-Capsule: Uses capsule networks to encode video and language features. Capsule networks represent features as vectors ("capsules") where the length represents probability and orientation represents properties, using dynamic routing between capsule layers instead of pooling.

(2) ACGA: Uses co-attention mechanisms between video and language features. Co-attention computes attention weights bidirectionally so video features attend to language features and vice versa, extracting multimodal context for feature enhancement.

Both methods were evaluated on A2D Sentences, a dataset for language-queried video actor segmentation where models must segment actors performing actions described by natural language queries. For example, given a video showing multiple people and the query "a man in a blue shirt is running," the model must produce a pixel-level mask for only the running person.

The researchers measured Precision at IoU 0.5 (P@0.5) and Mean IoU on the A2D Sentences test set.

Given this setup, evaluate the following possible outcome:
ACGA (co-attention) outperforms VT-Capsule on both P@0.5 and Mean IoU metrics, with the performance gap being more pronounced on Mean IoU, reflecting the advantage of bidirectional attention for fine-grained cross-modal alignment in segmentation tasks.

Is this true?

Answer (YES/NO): NO